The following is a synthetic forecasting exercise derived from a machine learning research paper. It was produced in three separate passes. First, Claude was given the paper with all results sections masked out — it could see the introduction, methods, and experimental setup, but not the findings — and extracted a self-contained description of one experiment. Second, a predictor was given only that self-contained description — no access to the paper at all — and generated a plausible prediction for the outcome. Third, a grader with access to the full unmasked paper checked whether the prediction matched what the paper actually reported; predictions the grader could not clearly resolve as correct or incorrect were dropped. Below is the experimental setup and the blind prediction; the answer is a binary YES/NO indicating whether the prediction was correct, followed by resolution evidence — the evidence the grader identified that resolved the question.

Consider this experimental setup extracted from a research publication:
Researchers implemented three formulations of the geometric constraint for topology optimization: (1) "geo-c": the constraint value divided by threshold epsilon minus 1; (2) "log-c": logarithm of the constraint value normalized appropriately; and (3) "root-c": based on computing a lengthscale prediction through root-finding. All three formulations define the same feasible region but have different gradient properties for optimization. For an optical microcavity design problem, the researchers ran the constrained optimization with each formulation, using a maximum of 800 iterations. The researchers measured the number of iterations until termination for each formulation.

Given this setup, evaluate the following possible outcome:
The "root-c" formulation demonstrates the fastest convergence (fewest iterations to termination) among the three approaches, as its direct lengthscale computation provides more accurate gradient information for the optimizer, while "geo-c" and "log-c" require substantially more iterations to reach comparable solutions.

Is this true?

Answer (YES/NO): NO